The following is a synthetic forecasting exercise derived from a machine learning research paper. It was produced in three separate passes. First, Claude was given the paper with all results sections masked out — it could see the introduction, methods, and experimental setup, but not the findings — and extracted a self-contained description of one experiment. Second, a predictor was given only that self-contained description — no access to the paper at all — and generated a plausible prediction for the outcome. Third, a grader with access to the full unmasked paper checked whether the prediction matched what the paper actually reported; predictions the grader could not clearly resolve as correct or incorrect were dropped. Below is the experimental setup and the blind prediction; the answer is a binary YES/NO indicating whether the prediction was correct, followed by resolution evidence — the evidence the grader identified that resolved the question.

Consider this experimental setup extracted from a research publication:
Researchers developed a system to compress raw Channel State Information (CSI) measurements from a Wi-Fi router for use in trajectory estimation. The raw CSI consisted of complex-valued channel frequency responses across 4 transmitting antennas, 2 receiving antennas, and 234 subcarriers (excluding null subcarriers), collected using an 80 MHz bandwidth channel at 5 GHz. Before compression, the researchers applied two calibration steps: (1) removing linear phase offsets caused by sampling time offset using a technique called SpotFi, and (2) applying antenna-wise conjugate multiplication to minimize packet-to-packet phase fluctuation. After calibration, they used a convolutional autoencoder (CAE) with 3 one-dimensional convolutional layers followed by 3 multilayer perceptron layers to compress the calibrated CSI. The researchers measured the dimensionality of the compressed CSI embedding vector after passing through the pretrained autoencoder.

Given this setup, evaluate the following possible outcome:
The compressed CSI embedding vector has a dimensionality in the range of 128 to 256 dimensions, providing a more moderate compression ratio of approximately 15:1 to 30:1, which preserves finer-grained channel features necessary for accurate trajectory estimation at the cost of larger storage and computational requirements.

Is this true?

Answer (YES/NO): NO